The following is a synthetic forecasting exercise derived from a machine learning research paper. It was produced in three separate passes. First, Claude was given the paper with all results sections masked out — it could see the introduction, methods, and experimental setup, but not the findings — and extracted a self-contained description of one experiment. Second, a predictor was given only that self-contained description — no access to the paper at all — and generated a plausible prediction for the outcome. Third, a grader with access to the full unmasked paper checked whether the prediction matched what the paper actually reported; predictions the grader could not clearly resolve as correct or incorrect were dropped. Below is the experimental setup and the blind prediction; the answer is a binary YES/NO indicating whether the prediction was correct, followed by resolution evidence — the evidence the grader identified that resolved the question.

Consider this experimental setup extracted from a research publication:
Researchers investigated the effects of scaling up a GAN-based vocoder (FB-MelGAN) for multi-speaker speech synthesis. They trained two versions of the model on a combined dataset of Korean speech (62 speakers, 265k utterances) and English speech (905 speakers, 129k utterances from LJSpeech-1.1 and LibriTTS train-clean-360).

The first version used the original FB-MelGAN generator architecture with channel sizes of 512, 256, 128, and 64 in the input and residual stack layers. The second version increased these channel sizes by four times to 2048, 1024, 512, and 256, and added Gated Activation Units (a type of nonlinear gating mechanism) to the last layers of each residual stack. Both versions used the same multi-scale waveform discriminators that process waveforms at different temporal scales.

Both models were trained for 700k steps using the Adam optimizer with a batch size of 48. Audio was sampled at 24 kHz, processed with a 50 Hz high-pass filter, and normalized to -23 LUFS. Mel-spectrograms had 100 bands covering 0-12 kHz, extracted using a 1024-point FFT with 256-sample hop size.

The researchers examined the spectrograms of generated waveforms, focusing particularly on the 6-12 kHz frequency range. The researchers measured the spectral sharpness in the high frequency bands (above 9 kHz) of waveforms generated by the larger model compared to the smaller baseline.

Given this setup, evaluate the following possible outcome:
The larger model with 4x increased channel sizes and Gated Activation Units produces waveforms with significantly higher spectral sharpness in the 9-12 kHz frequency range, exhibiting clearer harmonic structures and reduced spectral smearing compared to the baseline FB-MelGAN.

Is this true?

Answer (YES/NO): NO